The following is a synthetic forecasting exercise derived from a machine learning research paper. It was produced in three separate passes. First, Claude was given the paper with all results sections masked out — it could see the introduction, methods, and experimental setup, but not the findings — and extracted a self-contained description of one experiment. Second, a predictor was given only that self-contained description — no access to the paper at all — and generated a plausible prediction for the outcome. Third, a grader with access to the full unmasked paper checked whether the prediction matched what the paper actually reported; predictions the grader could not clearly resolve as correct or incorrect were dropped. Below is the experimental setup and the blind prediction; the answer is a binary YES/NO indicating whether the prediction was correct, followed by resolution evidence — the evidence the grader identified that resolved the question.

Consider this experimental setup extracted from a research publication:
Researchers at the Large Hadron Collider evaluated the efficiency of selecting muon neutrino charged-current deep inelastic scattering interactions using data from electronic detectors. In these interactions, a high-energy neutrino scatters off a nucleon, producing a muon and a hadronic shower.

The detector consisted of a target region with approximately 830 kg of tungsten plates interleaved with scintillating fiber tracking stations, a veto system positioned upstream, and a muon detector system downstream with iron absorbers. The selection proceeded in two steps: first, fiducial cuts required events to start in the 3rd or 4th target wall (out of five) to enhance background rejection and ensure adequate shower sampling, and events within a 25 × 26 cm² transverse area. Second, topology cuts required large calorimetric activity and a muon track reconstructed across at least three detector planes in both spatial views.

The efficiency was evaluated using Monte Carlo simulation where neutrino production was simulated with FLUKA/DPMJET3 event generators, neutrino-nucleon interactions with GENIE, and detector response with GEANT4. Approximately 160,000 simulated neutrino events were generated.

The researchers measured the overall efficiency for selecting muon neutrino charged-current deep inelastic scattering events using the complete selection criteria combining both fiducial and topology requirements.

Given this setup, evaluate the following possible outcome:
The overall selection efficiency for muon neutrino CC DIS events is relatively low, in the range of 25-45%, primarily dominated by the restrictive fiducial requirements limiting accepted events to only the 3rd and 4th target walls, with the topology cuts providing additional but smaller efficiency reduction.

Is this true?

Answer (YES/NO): NO